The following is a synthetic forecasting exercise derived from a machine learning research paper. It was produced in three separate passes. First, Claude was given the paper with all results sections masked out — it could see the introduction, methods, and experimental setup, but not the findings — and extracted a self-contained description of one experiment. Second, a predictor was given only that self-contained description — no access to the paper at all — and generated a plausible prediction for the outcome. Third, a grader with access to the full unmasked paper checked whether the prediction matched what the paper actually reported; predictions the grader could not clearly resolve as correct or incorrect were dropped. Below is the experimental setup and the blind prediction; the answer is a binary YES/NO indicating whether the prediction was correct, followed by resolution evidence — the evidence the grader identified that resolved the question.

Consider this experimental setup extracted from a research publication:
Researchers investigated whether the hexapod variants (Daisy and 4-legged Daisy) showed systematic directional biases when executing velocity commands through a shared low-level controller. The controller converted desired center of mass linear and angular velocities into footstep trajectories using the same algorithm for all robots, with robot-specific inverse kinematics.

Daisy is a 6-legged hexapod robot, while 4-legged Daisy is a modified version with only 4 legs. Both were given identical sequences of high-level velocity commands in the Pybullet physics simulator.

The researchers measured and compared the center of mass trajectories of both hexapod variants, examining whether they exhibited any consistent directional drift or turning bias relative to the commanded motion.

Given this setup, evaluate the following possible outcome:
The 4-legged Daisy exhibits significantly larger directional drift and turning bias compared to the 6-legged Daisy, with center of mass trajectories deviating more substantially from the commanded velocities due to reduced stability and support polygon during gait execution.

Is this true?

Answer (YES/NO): NO